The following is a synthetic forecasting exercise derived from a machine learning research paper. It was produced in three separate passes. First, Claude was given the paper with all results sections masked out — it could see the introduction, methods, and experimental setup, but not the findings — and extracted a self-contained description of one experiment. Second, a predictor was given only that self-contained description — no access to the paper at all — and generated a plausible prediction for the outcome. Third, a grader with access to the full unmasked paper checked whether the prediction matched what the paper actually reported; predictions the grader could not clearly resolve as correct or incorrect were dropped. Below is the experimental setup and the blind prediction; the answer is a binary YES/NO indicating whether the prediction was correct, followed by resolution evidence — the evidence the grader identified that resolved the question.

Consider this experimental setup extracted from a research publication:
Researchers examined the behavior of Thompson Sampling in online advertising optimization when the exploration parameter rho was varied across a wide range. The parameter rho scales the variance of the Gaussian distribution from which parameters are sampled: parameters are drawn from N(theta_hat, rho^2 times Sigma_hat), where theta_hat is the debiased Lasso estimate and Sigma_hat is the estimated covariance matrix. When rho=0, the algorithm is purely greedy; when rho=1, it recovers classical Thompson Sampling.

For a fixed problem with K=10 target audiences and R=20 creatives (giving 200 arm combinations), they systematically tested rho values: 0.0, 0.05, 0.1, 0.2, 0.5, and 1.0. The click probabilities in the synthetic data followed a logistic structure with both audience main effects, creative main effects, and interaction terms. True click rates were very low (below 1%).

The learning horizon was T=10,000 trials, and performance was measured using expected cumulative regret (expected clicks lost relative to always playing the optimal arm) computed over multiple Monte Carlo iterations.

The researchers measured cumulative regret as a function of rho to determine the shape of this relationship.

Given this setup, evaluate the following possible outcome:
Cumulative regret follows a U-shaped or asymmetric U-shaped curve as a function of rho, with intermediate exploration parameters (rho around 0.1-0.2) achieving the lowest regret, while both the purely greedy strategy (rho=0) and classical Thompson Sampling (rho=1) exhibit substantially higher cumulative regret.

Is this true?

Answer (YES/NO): NO